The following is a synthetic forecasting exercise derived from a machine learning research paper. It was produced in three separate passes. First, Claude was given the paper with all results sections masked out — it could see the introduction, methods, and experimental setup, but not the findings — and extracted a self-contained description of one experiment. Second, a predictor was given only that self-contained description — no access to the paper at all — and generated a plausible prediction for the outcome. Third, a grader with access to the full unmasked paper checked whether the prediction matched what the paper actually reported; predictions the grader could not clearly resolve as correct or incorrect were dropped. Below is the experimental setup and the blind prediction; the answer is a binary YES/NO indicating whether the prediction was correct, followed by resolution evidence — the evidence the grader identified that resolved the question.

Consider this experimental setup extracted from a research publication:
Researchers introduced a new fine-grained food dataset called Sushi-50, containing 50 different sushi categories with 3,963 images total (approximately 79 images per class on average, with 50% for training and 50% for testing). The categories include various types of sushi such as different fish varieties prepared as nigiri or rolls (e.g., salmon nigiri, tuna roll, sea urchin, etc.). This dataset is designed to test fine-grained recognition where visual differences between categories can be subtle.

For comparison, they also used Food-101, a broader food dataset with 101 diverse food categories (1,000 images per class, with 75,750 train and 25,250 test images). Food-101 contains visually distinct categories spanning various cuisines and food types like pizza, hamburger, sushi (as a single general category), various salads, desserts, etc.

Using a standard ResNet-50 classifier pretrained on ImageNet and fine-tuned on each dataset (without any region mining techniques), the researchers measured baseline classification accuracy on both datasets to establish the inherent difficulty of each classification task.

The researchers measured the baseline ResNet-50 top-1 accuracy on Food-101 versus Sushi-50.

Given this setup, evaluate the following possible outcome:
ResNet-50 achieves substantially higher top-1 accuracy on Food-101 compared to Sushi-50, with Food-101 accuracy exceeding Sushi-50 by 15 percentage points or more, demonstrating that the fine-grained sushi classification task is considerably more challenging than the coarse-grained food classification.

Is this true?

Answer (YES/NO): NO